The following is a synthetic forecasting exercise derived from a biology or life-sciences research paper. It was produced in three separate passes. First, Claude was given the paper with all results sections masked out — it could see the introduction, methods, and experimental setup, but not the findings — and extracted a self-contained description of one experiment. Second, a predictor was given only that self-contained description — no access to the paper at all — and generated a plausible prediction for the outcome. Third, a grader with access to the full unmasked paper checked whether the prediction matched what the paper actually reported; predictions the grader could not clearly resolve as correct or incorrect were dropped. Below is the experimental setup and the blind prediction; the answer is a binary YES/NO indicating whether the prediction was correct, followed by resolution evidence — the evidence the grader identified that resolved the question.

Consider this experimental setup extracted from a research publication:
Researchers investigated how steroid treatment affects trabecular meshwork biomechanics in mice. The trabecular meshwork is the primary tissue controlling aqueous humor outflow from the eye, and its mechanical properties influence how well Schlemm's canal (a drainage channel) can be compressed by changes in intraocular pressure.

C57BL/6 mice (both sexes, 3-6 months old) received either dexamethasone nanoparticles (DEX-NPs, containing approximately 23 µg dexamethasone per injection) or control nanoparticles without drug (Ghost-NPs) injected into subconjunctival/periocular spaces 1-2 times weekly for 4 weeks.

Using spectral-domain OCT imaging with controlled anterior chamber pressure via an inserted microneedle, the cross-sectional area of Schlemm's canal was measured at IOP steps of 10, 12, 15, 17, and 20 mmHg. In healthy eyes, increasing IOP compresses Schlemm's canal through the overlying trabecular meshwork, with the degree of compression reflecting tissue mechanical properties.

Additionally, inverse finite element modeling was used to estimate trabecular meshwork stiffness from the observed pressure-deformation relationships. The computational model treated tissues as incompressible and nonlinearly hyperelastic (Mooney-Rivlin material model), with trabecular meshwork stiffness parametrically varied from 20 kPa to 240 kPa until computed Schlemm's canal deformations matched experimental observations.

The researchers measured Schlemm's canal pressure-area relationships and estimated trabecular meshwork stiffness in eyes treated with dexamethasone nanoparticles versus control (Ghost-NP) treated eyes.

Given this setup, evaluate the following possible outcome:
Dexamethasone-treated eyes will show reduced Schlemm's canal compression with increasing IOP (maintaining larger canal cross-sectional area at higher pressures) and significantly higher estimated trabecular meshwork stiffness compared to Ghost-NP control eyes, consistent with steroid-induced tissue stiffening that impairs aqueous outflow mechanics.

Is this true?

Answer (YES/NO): YES